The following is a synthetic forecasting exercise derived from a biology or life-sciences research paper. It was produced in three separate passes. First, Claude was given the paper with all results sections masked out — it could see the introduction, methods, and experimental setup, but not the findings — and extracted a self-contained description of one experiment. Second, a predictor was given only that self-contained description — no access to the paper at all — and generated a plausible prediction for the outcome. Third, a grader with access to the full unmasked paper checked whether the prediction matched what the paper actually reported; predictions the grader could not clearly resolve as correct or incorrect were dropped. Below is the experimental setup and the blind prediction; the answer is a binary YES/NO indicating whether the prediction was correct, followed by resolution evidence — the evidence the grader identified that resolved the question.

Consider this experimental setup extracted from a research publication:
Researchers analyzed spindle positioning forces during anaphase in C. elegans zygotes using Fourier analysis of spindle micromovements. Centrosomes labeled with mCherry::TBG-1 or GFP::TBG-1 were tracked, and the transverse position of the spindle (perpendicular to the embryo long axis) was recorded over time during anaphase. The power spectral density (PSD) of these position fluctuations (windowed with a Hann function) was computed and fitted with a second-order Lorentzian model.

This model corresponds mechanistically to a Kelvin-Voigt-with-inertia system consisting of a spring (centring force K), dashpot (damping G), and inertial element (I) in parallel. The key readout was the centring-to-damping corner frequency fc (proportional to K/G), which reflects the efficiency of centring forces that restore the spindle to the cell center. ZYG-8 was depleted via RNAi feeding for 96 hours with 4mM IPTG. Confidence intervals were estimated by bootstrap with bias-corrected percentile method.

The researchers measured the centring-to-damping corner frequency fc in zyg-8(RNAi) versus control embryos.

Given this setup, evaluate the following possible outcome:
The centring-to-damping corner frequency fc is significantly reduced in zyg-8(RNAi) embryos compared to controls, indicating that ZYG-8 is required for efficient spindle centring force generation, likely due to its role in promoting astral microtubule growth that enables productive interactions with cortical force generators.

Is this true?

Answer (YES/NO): NO